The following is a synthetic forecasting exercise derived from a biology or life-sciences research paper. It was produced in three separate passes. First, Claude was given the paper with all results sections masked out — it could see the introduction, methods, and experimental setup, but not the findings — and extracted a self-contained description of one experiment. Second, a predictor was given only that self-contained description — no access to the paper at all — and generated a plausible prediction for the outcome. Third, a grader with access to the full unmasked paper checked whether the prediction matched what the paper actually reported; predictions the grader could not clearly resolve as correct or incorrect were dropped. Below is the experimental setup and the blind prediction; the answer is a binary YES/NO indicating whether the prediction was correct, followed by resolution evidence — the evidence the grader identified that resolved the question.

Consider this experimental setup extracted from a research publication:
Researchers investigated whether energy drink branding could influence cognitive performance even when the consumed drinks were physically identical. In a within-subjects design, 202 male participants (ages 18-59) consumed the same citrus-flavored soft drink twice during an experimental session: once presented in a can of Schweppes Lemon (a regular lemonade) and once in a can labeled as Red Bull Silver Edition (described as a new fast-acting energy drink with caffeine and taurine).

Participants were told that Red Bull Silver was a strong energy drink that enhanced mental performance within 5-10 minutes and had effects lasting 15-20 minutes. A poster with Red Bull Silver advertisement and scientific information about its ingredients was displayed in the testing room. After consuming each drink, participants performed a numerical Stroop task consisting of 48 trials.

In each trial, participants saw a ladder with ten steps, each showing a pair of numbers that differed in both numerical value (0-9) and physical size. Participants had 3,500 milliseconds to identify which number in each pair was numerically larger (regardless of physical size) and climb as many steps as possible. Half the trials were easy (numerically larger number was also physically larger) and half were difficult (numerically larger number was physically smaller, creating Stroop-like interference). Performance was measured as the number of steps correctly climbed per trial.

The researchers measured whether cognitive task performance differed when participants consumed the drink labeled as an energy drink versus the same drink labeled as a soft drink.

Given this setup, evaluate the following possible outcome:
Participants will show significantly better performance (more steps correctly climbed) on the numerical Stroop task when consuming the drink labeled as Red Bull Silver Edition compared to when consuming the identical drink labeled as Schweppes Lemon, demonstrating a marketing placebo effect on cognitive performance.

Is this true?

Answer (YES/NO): NO